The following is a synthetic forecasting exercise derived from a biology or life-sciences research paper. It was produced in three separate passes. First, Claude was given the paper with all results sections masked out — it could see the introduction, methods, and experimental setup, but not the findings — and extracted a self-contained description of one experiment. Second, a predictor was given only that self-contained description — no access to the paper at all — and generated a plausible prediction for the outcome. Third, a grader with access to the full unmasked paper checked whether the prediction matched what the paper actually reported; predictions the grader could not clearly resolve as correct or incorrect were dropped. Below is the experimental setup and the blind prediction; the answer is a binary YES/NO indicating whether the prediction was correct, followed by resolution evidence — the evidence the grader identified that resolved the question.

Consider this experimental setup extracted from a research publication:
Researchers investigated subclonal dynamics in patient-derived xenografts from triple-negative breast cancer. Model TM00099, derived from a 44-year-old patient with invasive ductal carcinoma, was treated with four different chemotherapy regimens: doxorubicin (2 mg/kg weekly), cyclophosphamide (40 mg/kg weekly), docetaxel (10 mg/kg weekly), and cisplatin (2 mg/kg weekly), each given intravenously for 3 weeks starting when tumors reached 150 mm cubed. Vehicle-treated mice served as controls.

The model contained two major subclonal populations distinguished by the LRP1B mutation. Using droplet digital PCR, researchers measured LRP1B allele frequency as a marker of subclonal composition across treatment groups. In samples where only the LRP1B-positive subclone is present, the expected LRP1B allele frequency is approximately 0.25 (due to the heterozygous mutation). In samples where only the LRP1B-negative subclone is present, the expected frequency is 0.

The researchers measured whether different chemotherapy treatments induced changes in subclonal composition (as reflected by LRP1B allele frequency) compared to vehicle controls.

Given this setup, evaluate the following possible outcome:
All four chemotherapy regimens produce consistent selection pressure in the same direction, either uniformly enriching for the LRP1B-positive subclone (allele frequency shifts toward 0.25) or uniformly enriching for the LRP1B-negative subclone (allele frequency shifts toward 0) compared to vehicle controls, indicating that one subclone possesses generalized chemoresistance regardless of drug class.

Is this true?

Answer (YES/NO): NO